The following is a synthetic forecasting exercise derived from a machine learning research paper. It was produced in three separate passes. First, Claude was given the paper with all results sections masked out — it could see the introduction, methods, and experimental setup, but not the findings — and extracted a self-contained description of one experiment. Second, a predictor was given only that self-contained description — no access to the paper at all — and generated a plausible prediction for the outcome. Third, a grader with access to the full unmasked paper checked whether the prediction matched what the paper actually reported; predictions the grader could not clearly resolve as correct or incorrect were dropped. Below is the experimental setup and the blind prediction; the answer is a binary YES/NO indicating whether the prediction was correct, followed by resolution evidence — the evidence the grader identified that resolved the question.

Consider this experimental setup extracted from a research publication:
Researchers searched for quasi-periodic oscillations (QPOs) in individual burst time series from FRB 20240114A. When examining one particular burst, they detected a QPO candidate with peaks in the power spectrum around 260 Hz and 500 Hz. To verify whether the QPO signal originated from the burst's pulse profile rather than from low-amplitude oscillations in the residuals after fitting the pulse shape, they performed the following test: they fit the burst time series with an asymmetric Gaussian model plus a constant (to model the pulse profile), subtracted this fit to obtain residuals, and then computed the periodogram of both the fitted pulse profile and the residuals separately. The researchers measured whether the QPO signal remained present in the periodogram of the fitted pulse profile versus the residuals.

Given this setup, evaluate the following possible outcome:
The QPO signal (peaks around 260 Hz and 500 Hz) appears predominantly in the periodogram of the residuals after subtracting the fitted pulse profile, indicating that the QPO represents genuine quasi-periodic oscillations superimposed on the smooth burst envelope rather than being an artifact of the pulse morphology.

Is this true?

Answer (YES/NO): NO